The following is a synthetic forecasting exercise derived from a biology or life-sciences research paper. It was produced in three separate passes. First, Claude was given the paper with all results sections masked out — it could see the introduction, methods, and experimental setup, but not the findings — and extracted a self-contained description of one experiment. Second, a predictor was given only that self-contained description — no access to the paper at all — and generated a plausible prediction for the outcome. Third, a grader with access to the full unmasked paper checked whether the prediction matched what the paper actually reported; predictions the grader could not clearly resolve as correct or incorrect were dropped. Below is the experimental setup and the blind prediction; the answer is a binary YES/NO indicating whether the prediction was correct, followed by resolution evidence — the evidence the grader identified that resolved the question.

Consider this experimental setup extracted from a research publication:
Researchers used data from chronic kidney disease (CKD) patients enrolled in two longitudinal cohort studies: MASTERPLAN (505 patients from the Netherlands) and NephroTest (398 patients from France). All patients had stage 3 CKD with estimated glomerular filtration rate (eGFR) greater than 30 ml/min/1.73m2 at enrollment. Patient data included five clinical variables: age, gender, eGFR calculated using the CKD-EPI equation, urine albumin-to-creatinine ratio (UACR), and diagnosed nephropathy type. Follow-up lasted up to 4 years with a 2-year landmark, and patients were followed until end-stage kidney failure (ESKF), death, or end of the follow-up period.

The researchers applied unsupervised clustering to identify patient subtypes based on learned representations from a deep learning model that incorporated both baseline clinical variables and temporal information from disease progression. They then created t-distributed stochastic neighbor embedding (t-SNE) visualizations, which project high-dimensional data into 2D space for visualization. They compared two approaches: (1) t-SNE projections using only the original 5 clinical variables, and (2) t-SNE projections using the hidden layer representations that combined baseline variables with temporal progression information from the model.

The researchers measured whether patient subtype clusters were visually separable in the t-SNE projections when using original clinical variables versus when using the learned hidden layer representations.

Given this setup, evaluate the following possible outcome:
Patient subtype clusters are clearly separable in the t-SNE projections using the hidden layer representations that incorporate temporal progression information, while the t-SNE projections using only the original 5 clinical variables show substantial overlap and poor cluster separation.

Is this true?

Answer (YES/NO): YES